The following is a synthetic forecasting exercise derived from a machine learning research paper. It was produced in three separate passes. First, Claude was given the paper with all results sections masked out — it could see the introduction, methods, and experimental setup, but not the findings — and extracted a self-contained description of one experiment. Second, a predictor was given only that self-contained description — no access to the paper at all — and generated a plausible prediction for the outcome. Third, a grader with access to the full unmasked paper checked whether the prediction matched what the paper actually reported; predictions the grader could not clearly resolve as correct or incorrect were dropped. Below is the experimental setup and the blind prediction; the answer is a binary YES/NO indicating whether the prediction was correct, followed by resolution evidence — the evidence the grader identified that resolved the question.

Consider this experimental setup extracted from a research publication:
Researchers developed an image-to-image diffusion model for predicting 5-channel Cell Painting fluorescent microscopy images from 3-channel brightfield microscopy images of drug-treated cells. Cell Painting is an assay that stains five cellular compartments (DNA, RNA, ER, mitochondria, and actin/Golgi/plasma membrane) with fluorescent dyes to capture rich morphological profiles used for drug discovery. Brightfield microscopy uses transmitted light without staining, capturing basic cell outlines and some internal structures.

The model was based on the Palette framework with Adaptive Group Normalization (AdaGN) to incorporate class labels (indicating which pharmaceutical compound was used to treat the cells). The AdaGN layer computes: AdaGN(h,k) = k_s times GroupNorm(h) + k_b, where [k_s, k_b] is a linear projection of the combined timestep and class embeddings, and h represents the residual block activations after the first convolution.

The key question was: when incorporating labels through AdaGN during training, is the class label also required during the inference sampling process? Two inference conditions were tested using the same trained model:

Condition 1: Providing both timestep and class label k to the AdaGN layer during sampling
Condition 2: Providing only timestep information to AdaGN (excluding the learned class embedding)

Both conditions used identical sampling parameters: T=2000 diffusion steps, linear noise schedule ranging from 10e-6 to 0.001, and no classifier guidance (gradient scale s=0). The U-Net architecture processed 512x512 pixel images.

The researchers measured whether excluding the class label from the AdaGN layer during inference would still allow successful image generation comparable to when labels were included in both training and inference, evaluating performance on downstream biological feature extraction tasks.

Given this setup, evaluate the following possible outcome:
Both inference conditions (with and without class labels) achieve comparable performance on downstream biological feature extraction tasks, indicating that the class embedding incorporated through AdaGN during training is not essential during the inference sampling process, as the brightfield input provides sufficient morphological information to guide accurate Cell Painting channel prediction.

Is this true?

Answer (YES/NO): NO